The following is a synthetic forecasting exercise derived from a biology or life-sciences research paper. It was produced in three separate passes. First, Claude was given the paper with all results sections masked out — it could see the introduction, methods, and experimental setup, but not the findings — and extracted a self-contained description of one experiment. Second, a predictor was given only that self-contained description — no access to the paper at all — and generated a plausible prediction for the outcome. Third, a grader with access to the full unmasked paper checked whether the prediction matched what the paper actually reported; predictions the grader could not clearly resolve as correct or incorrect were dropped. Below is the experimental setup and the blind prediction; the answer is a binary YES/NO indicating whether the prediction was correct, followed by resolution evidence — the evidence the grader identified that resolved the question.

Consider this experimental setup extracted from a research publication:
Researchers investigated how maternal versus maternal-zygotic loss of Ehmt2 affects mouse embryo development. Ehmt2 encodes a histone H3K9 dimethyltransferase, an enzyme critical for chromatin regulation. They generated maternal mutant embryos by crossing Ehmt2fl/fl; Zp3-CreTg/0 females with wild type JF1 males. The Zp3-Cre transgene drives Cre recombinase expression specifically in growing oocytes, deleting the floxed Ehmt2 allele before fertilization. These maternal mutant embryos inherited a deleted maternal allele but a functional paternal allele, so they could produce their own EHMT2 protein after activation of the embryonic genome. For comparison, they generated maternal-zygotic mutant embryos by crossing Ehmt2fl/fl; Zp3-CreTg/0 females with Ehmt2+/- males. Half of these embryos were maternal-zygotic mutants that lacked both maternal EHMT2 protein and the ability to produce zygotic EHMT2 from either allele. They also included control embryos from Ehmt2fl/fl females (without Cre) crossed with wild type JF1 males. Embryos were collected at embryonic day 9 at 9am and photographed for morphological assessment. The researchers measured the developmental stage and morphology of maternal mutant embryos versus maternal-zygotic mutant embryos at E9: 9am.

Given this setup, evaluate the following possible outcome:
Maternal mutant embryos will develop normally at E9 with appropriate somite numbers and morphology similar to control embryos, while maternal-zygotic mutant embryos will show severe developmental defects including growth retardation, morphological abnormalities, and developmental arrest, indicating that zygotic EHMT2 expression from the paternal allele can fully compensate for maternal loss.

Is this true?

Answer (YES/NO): NO